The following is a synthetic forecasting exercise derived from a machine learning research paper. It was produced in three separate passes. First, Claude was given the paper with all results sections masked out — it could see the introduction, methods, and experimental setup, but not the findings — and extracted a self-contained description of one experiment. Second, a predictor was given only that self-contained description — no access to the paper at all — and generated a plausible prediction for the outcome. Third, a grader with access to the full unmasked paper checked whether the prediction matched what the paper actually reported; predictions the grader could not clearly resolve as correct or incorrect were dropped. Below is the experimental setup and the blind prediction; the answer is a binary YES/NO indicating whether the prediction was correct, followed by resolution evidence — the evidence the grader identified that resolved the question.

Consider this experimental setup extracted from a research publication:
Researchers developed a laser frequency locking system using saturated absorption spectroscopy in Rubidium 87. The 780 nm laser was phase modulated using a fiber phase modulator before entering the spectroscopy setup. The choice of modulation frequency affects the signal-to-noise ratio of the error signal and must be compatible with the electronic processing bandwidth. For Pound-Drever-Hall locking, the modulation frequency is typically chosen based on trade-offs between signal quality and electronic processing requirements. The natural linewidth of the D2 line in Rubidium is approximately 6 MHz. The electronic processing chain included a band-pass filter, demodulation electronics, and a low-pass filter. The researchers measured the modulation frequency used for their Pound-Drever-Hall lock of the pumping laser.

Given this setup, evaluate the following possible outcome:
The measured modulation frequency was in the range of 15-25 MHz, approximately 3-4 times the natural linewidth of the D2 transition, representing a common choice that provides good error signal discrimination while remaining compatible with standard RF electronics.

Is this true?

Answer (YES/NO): NO